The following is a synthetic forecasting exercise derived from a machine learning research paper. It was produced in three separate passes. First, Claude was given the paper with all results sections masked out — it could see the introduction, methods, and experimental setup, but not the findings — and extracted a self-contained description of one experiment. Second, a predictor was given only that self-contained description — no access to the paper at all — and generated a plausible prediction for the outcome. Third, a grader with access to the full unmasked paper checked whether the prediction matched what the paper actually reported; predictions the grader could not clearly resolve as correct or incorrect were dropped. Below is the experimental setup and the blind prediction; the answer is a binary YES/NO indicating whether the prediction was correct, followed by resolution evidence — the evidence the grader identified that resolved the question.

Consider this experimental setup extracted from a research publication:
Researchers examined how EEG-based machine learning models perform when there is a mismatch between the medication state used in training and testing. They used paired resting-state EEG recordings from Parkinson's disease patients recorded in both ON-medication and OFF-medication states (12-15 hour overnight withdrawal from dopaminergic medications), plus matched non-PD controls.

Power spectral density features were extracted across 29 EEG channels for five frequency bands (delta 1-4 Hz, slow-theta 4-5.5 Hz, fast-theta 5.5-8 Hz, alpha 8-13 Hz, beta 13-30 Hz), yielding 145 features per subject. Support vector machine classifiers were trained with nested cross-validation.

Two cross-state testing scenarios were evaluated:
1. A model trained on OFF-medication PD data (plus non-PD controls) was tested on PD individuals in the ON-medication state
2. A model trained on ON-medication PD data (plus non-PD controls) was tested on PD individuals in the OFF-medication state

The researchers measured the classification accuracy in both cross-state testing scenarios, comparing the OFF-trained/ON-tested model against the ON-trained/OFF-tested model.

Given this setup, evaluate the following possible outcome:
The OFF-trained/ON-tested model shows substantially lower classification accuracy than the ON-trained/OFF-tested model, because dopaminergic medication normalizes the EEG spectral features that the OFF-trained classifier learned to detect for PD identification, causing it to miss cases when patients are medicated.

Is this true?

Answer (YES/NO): NO